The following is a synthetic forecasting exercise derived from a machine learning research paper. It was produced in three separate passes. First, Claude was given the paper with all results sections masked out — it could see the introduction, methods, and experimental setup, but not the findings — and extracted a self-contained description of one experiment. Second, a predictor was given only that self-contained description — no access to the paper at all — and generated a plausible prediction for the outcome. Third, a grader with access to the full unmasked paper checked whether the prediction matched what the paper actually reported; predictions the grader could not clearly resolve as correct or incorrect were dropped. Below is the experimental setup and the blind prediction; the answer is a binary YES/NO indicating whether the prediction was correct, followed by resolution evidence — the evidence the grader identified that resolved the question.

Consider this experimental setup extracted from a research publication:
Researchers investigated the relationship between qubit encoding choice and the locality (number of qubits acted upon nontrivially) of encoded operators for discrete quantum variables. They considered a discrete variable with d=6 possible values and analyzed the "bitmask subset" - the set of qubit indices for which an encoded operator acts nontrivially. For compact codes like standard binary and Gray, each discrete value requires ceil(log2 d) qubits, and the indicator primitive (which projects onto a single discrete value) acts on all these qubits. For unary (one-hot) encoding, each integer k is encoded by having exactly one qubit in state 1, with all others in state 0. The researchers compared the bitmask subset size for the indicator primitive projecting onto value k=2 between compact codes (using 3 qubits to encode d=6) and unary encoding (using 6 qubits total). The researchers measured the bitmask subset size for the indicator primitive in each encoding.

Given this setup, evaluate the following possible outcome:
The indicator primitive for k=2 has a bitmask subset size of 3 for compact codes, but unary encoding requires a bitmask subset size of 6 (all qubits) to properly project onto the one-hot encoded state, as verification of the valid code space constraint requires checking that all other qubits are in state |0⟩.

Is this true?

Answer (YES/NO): NO